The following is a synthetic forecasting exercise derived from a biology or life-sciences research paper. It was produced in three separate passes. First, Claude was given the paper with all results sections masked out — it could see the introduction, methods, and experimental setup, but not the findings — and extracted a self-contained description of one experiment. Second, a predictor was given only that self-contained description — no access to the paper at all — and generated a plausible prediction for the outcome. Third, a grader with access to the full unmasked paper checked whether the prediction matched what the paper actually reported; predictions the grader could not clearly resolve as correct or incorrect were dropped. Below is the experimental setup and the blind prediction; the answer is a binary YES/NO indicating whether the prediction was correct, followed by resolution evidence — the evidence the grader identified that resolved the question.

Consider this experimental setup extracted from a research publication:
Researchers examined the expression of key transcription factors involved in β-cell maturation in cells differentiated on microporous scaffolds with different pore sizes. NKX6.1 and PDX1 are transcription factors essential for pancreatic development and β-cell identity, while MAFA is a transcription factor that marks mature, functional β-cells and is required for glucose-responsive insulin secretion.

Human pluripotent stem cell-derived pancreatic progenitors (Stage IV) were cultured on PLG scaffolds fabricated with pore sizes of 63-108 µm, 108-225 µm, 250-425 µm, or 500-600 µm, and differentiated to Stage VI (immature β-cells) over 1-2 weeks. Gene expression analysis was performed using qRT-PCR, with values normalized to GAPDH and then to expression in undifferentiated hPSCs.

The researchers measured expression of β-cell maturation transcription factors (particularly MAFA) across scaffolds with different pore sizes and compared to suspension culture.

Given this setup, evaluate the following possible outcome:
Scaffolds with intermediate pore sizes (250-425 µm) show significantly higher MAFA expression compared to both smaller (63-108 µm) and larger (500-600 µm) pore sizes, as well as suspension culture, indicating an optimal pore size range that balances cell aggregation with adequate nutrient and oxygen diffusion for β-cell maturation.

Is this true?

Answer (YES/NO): NO